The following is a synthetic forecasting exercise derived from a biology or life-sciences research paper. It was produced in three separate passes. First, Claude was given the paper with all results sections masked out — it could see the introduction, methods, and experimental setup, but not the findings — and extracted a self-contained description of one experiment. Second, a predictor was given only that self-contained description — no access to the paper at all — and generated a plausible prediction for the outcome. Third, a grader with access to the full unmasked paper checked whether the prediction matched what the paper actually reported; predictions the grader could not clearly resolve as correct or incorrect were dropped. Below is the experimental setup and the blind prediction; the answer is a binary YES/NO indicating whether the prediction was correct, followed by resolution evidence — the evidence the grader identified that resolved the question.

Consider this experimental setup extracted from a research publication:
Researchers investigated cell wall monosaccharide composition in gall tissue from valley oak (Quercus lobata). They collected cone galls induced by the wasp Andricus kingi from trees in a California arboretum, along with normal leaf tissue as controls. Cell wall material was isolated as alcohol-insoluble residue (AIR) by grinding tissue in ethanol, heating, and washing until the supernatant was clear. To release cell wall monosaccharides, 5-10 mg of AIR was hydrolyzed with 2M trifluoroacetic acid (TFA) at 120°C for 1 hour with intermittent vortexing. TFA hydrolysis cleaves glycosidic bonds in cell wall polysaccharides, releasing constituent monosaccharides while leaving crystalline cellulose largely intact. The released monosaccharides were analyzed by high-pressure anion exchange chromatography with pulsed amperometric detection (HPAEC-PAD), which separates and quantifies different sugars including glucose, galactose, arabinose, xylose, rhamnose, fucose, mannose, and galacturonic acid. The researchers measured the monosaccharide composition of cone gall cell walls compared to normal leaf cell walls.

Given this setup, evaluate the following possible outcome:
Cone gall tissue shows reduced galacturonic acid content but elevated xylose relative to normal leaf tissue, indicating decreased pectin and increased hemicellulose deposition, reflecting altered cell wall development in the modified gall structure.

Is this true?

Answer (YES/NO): YES